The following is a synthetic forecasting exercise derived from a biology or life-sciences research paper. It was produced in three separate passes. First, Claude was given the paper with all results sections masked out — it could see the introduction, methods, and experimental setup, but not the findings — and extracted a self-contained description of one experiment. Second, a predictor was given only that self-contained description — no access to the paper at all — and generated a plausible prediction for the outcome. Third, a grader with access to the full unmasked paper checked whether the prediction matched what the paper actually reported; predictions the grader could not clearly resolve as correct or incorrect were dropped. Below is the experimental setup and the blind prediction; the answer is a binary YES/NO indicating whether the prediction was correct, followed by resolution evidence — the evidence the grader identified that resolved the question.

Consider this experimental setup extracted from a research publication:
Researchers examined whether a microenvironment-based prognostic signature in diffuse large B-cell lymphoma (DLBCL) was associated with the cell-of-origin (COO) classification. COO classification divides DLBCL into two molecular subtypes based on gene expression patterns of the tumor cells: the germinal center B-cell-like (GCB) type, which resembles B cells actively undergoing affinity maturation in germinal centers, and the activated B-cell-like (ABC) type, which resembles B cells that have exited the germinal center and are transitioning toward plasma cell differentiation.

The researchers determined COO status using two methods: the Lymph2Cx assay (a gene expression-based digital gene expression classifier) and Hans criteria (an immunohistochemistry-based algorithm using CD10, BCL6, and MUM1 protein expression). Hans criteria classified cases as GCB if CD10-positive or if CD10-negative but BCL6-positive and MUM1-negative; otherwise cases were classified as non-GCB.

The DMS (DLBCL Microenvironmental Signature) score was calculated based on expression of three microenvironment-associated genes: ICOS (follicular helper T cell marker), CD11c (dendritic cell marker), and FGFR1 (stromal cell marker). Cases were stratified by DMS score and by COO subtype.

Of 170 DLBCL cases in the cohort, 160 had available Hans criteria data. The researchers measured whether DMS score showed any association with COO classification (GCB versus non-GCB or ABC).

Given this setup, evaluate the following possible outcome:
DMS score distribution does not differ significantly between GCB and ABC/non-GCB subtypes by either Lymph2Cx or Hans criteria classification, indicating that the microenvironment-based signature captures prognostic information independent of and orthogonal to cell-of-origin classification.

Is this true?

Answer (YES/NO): NO